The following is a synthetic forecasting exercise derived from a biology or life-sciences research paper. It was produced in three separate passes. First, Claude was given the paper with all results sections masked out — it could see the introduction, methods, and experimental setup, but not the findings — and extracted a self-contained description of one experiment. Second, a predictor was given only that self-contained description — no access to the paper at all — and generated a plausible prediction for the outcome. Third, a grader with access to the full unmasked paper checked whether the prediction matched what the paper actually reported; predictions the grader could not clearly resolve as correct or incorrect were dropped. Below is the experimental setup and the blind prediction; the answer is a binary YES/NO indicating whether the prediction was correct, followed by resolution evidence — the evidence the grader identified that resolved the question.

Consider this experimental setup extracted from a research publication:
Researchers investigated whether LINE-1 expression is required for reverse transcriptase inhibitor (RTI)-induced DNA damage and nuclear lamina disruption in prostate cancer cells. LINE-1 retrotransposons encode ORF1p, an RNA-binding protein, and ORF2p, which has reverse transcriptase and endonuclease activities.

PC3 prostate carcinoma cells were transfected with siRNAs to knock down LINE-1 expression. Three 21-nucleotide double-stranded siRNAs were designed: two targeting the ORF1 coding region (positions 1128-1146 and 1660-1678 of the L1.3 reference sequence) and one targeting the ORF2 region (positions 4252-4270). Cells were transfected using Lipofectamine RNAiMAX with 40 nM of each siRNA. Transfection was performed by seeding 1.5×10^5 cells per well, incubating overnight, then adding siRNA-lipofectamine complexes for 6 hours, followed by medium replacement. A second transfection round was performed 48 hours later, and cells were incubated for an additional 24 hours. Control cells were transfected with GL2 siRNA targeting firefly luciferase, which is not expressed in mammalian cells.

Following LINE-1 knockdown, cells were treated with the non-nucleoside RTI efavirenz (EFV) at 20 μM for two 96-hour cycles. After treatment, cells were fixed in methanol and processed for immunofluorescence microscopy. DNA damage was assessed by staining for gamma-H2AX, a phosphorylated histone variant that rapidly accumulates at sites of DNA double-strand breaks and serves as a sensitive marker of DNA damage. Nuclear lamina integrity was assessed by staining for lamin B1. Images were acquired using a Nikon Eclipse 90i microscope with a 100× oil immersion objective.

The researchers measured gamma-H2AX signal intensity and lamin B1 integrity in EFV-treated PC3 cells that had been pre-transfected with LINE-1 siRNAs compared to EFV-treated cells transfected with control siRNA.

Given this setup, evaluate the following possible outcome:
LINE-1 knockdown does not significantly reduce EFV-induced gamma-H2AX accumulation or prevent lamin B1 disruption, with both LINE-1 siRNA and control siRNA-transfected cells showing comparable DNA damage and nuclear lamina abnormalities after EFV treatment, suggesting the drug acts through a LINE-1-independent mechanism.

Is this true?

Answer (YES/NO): NO